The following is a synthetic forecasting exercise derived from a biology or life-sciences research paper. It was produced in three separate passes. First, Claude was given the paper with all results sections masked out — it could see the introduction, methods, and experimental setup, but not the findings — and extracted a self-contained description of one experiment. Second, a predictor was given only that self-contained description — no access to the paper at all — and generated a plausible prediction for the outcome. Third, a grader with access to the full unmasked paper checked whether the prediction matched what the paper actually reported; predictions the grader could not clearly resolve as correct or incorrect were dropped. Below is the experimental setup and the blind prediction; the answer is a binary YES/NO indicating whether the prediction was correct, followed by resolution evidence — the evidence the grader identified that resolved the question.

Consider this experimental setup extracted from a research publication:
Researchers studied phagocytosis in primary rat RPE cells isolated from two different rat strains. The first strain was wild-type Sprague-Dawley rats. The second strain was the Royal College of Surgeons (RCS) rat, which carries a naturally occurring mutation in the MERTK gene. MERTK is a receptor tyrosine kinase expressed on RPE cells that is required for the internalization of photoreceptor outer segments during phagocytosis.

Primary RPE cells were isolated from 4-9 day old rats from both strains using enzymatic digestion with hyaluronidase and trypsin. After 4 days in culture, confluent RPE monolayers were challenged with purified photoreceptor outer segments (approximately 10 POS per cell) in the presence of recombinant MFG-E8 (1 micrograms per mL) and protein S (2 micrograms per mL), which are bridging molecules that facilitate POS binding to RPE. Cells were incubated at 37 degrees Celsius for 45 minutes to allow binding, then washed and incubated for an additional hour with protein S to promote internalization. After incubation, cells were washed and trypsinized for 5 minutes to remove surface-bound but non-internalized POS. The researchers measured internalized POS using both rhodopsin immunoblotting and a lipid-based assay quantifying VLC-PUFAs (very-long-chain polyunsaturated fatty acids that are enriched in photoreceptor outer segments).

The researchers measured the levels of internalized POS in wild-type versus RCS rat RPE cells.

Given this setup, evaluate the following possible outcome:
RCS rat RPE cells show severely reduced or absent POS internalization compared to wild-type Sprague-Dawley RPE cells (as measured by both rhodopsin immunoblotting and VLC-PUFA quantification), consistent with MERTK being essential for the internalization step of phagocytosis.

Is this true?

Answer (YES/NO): YES